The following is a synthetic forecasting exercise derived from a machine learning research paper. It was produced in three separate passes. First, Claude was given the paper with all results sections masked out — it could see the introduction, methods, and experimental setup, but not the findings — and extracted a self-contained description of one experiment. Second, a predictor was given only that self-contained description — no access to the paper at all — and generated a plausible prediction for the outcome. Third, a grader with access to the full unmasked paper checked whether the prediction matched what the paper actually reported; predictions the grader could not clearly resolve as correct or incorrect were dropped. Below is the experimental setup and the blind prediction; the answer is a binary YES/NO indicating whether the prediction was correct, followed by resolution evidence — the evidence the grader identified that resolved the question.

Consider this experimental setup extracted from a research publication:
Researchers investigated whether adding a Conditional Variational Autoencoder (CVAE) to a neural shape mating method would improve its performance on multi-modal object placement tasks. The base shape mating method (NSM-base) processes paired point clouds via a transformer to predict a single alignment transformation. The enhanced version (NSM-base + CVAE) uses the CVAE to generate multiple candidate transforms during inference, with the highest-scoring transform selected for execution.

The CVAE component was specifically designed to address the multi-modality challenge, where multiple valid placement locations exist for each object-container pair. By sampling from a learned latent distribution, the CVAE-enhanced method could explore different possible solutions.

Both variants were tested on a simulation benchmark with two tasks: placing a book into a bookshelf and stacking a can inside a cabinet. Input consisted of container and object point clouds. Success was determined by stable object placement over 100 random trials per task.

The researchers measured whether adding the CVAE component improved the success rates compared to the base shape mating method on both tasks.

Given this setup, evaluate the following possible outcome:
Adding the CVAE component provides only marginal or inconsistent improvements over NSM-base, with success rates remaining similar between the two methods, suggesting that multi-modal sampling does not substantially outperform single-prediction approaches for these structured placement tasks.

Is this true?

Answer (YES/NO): NO